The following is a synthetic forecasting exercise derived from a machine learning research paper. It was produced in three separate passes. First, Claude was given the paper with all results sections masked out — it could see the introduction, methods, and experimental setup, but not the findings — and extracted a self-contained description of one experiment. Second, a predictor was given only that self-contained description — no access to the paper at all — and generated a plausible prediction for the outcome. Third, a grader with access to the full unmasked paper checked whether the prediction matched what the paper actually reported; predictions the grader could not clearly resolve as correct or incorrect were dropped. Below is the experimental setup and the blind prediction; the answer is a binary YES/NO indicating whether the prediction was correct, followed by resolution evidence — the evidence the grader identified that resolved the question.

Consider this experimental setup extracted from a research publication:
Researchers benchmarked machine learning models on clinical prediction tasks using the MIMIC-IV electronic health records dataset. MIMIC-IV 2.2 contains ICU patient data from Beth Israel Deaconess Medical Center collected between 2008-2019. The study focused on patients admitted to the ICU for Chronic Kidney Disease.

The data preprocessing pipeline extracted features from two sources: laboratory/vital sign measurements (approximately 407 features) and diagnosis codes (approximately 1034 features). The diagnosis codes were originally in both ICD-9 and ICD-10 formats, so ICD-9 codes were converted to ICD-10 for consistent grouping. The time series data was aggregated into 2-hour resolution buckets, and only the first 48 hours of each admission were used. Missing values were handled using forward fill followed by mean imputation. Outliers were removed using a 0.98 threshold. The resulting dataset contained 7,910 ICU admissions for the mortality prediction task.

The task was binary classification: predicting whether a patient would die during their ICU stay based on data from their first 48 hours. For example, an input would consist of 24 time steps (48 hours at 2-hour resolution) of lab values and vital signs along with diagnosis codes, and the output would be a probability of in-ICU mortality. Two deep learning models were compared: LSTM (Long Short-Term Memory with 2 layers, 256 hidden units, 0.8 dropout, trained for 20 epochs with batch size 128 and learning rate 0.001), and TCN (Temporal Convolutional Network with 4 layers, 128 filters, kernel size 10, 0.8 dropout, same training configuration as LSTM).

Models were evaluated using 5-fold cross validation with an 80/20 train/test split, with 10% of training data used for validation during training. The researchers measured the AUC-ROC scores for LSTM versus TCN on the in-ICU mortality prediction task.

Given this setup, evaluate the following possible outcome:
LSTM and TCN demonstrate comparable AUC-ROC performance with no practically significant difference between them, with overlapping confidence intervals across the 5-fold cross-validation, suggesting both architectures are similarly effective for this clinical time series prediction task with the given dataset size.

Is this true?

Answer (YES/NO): NO